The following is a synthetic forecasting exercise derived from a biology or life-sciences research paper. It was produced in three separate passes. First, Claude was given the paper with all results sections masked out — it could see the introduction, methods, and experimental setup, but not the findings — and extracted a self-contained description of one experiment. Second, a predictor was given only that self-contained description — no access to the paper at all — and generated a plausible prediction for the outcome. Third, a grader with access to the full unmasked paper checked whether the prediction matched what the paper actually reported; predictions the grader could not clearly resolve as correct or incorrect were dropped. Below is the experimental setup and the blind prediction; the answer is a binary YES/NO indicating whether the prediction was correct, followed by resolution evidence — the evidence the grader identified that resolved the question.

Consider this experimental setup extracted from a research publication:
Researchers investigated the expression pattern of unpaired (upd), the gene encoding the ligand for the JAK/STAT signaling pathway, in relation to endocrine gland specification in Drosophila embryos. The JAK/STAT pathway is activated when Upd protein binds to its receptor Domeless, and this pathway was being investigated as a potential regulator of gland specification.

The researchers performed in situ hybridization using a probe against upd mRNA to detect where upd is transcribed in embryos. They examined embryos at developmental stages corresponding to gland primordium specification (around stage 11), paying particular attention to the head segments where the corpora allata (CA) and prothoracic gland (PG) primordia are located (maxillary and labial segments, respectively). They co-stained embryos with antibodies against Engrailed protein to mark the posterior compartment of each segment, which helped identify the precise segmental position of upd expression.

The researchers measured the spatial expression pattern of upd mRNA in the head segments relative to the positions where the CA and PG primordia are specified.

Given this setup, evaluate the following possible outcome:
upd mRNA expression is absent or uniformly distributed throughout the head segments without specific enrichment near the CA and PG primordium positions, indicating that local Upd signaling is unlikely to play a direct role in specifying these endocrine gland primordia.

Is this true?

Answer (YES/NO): NO